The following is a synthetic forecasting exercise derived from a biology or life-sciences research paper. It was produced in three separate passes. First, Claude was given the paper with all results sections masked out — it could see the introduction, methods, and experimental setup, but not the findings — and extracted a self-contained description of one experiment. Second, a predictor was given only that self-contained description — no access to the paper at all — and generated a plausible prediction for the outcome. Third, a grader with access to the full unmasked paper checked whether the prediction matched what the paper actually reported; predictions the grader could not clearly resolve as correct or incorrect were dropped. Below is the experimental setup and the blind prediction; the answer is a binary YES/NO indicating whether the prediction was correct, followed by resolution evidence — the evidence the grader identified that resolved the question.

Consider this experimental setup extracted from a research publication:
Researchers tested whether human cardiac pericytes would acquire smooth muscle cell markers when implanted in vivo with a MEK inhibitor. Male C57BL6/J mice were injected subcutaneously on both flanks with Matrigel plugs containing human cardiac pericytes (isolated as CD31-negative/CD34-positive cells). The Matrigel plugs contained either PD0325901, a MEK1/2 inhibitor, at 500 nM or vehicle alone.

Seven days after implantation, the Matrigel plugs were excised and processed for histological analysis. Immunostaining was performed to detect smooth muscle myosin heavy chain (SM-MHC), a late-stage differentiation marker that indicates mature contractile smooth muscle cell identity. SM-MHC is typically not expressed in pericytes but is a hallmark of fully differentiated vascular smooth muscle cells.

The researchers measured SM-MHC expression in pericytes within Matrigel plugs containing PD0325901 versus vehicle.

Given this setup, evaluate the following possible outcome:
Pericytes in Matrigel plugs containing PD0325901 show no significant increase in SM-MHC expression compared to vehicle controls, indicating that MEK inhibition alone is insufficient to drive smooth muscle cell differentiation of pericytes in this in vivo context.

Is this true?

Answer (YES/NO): NO